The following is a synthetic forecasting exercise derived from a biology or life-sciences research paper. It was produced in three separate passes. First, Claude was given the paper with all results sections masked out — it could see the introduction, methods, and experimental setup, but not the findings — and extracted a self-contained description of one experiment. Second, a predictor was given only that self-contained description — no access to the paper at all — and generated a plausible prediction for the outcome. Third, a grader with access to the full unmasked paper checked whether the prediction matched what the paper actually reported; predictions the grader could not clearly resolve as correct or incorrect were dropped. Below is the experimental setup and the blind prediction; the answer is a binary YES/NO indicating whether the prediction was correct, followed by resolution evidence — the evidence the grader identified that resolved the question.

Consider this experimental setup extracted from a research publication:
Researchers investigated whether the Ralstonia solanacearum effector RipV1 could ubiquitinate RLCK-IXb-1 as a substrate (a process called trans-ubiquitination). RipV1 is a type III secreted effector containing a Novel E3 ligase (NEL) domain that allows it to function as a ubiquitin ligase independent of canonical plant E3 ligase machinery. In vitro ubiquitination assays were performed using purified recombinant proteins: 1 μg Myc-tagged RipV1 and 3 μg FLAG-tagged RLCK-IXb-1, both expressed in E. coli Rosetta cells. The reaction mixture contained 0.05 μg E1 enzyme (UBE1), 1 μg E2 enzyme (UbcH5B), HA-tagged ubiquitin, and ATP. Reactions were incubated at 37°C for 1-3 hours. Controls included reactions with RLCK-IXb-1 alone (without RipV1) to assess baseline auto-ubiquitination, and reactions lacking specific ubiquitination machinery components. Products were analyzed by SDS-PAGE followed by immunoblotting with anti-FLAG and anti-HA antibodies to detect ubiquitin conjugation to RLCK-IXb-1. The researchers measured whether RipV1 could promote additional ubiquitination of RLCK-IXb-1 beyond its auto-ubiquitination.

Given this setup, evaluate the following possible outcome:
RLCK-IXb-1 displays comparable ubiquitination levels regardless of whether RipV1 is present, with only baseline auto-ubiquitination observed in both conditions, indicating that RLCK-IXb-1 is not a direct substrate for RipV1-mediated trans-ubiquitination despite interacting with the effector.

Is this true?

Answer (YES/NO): NO